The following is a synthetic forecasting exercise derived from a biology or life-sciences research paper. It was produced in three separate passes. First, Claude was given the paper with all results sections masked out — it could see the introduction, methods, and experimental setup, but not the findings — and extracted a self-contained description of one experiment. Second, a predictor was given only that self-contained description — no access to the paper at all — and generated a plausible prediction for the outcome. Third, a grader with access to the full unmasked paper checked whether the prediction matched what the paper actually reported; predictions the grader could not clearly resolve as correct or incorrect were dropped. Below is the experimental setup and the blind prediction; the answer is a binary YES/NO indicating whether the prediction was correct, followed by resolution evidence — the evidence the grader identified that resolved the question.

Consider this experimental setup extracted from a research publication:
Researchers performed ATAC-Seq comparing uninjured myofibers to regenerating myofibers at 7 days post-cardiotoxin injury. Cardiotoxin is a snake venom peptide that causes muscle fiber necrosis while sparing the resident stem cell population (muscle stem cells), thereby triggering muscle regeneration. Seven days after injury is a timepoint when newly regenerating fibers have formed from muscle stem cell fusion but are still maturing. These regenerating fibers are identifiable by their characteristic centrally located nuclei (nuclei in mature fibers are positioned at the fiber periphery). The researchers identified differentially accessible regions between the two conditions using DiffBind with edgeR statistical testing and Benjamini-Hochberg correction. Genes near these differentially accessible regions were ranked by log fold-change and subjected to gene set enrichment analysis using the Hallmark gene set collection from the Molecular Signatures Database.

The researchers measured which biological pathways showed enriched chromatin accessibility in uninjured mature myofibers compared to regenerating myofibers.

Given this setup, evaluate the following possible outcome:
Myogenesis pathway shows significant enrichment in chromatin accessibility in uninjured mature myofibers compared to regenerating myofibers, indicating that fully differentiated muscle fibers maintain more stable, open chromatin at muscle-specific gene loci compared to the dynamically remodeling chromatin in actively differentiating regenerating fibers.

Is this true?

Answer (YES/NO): NO